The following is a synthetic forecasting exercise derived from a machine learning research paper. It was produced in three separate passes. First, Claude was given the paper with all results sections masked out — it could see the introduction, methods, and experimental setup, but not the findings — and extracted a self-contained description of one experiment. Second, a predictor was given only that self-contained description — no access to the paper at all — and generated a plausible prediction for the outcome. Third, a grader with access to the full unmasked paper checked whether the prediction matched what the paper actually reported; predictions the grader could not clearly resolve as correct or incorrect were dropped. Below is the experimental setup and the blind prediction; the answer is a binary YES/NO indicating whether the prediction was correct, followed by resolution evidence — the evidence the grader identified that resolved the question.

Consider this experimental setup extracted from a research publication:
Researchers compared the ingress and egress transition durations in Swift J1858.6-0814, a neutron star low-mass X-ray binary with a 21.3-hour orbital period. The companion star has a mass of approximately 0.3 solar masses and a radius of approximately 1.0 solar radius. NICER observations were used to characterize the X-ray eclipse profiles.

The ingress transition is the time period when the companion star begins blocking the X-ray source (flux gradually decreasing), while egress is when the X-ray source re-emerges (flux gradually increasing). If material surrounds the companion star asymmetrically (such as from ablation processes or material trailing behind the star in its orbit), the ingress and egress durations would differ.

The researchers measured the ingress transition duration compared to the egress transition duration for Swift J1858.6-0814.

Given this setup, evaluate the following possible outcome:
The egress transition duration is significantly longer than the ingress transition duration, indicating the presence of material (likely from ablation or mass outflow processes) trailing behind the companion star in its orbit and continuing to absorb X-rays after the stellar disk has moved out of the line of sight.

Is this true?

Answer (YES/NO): YES